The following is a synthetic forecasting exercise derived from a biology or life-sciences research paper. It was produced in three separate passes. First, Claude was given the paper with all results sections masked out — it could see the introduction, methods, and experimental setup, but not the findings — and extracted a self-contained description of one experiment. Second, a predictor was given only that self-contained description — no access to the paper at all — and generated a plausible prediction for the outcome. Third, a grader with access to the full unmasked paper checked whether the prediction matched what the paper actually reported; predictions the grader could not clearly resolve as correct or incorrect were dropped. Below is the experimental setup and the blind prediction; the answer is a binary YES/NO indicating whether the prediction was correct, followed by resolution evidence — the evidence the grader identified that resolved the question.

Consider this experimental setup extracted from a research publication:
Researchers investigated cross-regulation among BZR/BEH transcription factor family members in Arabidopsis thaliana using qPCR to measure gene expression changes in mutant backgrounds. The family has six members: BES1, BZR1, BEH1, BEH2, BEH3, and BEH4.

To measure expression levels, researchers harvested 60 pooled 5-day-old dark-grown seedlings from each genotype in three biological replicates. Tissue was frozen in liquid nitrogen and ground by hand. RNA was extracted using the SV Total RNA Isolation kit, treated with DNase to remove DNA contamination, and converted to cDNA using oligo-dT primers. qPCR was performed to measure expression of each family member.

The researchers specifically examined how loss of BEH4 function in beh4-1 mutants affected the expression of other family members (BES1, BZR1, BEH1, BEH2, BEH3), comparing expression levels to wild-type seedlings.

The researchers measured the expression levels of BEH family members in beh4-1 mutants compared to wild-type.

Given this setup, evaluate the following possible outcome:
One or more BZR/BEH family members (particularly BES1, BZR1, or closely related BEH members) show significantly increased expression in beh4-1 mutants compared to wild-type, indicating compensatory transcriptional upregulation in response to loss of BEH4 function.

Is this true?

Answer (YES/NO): NO